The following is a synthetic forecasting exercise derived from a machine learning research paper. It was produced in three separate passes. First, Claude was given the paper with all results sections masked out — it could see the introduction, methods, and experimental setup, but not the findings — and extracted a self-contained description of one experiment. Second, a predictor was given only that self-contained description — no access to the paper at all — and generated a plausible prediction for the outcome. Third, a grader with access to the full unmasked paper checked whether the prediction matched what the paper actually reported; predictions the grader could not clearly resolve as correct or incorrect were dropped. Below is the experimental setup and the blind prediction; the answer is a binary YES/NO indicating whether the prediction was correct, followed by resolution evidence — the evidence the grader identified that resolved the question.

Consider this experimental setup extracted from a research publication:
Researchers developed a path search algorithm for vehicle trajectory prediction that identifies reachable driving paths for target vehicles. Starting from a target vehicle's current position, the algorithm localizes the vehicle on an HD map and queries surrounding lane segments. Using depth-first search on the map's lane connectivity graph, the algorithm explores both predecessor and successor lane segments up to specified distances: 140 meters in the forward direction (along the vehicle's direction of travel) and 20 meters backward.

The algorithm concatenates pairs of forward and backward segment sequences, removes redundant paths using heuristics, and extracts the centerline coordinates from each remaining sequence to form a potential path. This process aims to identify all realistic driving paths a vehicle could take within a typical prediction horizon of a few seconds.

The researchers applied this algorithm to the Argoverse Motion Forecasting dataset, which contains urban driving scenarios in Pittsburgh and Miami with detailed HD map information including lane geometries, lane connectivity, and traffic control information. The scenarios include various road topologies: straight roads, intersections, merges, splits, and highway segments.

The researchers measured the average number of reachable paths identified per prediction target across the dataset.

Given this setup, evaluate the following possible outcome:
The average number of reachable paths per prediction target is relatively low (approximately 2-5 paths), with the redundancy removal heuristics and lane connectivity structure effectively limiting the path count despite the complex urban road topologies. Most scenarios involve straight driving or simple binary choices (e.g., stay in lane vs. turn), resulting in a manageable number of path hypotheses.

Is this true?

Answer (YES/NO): YES